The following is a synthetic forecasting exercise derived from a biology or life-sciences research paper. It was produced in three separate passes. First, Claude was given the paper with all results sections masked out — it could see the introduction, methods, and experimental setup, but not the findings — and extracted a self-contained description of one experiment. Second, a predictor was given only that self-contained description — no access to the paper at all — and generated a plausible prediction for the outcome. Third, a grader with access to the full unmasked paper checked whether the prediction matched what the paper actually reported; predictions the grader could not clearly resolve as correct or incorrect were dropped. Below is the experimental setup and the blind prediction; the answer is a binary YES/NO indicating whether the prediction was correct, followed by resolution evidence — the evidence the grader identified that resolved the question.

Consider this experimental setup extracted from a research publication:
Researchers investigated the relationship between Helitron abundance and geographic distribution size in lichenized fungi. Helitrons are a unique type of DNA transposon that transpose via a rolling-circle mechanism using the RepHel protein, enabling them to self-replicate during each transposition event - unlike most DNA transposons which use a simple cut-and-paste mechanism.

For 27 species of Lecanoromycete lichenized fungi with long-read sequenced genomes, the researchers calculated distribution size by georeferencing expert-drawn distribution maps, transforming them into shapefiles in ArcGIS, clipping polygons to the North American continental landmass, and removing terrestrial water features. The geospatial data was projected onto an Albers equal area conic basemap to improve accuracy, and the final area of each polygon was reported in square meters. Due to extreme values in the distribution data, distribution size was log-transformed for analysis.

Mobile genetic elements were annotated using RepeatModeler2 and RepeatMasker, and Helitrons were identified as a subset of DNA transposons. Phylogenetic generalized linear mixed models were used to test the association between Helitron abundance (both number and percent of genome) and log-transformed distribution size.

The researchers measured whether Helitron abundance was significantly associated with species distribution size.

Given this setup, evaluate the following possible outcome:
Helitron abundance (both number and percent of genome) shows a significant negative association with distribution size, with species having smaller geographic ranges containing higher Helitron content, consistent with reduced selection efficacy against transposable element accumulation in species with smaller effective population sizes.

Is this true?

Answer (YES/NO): YES